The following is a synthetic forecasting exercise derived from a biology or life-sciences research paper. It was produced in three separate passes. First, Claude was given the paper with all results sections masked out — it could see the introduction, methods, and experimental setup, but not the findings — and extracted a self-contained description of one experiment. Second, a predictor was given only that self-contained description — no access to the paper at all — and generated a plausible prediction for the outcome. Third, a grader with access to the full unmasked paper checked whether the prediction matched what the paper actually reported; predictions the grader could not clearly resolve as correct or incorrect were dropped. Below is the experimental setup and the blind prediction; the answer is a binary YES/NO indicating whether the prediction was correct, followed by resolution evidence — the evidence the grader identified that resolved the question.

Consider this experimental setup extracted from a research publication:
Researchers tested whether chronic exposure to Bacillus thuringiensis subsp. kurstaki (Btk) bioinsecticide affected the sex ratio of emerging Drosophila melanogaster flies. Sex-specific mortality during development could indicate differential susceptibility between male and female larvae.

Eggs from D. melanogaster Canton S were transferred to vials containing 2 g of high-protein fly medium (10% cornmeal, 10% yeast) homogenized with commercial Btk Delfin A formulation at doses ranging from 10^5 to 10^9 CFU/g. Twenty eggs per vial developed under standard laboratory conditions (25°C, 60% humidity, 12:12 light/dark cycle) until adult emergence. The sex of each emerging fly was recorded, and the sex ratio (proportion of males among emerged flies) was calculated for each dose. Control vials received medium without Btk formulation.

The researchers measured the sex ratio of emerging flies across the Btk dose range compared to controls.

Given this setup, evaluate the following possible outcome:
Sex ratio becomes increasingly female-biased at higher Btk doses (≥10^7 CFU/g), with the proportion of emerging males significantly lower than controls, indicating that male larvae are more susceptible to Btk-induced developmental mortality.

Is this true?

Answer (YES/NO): NO